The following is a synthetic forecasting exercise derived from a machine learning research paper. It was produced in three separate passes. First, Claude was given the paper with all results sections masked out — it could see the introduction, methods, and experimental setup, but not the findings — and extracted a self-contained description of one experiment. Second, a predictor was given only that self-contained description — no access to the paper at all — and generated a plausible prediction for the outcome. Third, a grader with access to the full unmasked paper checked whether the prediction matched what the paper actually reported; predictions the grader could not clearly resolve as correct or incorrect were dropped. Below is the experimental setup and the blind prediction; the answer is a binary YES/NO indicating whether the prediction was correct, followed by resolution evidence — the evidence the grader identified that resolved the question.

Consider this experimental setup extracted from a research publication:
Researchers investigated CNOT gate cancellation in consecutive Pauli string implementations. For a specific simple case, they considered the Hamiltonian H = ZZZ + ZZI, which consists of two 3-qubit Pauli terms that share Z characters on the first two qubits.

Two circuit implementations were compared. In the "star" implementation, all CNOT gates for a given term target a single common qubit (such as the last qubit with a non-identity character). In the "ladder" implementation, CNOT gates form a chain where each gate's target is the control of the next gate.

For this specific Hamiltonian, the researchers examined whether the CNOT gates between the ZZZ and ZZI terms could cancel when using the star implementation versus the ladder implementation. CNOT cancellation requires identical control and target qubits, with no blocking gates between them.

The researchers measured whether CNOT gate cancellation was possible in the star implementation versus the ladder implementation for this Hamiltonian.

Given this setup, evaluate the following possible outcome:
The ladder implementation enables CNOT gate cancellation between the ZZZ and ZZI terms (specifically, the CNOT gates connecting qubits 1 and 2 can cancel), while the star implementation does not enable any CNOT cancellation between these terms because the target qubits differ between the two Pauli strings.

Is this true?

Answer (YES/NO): NO